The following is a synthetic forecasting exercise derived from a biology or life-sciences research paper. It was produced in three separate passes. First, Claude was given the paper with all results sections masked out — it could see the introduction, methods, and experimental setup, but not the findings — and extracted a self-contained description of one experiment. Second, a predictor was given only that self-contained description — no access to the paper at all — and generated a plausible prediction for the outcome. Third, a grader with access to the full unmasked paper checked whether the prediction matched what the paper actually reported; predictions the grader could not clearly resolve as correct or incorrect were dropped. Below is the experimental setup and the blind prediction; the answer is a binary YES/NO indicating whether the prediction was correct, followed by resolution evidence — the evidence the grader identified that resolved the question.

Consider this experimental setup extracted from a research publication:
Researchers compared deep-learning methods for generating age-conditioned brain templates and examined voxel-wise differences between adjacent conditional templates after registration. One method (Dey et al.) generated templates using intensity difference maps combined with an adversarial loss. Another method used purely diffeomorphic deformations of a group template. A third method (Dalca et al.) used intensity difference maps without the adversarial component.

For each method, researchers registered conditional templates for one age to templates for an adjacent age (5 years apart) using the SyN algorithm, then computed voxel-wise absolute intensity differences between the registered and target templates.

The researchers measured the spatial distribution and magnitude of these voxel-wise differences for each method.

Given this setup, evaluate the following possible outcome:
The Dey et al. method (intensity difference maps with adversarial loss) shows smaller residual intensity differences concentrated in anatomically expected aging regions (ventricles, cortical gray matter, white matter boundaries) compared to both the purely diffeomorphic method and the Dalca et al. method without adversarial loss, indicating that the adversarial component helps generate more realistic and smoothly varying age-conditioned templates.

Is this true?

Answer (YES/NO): NO